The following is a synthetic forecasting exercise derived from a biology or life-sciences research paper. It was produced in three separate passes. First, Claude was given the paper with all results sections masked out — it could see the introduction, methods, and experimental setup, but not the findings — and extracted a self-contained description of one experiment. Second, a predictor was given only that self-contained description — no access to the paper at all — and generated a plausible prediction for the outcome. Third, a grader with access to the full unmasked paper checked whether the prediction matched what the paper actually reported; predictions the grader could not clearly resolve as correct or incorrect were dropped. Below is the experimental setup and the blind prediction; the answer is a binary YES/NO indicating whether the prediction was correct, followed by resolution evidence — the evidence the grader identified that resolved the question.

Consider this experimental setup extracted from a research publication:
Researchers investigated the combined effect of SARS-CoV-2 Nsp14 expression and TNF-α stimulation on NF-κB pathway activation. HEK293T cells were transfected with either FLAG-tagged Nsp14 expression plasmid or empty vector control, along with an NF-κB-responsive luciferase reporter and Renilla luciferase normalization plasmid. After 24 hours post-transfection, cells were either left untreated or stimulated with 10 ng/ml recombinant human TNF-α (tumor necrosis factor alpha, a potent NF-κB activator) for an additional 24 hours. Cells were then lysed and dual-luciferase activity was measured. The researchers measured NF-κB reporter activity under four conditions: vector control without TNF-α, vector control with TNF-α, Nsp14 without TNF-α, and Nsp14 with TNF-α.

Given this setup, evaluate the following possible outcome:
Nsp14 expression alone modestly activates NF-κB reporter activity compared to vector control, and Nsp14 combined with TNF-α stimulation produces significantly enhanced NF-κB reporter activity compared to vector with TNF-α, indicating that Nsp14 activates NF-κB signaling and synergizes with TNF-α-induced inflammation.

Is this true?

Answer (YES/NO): YES